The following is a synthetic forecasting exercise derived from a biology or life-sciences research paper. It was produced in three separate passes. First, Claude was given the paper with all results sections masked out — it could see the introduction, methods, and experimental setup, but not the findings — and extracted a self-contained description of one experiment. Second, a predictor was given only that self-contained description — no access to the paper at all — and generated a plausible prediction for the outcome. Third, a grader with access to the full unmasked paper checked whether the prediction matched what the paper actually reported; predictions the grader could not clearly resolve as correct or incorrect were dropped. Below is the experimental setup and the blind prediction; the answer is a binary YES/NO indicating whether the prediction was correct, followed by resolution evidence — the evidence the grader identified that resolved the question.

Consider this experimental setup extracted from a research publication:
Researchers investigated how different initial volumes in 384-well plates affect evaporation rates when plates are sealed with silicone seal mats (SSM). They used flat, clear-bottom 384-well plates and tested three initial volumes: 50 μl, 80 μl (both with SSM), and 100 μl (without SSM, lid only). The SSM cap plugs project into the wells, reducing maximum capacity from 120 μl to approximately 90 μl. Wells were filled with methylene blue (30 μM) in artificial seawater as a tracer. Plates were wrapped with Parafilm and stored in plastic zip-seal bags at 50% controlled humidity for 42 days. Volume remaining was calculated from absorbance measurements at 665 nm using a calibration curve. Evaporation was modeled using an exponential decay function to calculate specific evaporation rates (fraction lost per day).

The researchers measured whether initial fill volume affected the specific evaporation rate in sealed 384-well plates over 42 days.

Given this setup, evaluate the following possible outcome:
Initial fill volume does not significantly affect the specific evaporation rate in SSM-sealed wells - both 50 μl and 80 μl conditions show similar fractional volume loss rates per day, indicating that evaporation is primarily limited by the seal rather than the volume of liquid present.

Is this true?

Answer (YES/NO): NO